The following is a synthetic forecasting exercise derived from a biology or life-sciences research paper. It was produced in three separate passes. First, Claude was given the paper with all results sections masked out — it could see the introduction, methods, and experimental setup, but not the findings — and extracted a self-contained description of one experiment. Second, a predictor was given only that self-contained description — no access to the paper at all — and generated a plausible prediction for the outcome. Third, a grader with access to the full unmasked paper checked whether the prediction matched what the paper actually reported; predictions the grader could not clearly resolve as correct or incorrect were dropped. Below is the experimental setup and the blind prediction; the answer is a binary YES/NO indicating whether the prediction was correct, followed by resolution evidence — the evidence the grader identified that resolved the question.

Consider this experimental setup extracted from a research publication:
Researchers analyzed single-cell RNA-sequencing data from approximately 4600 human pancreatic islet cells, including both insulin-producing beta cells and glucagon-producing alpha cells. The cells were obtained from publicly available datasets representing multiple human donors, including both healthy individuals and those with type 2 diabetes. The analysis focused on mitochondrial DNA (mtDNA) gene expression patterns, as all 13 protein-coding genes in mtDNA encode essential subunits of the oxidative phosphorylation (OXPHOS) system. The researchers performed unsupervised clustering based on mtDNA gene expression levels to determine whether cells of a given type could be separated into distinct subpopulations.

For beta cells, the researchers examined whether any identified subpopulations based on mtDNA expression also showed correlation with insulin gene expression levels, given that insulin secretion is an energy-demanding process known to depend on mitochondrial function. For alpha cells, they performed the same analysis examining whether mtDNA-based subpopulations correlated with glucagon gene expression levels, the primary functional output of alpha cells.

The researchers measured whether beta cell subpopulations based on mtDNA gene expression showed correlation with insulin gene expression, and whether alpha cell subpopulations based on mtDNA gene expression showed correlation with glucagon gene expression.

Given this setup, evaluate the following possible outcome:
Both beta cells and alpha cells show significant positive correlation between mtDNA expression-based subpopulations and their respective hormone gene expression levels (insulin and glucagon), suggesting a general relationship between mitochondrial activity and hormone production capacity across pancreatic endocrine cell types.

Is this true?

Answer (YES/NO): NO